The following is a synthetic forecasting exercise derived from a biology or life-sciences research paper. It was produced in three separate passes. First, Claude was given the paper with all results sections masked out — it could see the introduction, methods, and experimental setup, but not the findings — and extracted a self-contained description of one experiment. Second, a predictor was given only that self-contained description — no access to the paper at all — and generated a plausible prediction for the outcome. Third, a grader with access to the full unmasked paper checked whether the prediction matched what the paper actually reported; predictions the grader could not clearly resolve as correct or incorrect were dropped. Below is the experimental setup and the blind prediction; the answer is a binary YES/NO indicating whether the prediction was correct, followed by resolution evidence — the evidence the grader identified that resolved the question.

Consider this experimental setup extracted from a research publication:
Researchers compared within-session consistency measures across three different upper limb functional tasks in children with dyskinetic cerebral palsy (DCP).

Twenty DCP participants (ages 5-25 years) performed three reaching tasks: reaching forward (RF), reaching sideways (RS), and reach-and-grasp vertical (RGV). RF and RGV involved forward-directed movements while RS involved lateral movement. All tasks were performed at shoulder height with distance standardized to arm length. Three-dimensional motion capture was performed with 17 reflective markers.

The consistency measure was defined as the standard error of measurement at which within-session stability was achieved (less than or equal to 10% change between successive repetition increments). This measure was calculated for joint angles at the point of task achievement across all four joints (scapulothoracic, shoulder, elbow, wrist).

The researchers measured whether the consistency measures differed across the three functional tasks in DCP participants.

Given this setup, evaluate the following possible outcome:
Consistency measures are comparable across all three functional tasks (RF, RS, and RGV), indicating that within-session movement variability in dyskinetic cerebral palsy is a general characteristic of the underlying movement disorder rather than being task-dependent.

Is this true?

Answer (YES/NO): YES